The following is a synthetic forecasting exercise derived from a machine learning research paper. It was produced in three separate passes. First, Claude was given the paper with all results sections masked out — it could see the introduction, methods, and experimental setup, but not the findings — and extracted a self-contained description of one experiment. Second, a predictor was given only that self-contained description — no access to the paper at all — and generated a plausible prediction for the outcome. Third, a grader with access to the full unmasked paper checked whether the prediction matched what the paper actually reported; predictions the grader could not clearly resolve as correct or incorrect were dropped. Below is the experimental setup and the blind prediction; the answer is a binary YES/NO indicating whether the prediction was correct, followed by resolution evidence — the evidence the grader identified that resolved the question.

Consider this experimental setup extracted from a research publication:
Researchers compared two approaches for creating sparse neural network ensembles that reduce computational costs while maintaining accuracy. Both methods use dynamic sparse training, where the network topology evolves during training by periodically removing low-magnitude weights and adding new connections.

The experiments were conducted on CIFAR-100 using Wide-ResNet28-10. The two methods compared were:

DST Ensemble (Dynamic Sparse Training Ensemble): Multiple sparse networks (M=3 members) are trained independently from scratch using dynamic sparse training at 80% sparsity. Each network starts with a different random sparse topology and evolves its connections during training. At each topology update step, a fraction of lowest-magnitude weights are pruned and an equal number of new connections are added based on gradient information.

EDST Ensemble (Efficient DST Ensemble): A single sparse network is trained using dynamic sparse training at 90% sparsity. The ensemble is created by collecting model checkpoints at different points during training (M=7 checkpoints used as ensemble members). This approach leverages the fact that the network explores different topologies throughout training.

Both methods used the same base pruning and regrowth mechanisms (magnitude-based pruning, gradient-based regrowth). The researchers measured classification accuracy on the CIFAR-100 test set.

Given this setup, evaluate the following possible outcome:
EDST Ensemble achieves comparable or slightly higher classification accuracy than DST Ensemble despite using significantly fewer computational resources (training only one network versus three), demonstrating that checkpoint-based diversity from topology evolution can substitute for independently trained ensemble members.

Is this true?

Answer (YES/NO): NO